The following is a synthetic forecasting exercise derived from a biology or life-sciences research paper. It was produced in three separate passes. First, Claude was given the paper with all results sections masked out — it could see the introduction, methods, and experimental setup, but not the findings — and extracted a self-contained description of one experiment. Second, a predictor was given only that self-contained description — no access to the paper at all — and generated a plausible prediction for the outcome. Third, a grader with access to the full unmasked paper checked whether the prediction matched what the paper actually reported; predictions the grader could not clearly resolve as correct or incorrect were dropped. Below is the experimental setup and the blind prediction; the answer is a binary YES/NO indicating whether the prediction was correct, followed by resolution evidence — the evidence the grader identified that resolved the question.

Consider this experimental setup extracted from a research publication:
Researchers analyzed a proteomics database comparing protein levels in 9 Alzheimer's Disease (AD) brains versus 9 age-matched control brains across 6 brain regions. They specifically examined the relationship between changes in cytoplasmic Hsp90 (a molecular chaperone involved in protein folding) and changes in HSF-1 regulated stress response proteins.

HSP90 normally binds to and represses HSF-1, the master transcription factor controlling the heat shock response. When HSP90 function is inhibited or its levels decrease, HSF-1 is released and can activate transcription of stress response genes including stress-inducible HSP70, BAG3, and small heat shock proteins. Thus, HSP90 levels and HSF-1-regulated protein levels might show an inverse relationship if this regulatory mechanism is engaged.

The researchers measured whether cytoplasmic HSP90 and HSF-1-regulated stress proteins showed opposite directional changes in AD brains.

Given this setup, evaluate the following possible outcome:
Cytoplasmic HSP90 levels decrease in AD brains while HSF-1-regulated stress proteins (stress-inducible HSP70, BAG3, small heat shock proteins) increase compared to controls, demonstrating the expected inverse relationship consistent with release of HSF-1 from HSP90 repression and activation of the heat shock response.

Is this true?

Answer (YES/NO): YES